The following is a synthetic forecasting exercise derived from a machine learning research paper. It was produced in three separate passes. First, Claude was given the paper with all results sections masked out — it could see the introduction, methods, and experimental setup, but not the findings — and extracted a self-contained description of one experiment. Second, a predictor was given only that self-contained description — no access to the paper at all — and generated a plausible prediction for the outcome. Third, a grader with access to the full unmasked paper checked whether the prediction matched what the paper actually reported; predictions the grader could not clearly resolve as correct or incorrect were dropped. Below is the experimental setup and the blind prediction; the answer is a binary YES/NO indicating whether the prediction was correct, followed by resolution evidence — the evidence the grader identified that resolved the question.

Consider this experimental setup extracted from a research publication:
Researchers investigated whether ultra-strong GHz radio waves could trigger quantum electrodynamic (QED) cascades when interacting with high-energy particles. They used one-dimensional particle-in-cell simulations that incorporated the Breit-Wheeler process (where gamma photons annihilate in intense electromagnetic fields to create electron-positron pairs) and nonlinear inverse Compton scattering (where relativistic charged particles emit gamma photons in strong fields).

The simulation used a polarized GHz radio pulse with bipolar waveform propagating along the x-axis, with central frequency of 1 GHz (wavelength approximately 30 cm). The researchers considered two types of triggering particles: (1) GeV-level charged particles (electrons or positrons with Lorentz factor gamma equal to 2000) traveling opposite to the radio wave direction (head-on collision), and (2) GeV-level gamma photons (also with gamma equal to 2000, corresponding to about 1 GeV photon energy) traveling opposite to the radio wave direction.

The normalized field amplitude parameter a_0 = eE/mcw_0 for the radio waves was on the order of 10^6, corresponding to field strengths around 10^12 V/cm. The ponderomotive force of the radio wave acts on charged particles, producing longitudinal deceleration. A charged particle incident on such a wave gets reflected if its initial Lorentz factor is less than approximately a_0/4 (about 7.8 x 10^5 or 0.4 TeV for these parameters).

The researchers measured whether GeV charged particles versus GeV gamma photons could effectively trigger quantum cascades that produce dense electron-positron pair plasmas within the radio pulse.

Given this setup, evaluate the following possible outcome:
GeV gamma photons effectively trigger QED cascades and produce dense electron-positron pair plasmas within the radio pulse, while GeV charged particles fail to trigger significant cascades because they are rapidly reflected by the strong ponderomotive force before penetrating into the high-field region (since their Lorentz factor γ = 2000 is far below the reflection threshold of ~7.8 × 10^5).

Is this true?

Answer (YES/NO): YES